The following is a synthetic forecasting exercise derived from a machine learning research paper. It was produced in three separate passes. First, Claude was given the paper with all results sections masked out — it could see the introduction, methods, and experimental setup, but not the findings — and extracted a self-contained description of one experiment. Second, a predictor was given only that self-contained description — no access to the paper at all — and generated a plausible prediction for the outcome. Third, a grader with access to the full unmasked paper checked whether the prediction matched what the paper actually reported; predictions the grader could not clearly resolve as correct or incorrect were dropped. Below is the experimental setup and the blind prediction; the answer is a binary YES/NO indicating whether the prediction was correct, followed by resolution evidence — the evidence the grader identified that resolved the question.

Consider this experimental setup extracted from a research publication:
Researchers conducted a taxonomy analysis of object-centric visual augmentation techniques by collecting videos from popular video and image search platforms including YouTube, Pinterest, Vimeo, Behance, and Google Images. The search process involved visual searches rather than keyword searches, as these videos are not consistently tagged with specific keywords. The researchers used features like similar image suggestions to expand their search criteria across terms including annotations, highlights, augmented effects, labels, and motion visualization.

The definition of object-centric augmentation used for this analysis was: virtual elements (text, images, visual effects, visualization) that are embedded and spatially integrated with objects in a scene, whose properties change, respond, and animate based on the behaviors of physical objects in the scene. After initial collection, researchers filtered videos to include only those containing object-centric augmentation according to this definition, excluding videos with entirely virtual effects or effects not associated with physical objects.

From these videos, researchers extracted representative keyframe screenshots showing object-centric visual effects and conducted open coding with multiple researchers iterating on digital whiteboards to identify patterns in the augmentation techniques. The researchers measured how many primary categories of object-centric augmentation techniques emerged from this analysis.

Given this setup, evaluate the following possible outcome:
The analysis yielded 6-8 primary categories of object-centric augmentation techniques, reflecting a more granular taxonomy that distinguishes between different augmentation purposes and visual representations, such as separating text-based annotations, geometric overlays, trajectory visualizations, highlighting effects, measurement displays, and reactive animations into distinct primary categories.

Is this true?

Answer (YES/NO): NO